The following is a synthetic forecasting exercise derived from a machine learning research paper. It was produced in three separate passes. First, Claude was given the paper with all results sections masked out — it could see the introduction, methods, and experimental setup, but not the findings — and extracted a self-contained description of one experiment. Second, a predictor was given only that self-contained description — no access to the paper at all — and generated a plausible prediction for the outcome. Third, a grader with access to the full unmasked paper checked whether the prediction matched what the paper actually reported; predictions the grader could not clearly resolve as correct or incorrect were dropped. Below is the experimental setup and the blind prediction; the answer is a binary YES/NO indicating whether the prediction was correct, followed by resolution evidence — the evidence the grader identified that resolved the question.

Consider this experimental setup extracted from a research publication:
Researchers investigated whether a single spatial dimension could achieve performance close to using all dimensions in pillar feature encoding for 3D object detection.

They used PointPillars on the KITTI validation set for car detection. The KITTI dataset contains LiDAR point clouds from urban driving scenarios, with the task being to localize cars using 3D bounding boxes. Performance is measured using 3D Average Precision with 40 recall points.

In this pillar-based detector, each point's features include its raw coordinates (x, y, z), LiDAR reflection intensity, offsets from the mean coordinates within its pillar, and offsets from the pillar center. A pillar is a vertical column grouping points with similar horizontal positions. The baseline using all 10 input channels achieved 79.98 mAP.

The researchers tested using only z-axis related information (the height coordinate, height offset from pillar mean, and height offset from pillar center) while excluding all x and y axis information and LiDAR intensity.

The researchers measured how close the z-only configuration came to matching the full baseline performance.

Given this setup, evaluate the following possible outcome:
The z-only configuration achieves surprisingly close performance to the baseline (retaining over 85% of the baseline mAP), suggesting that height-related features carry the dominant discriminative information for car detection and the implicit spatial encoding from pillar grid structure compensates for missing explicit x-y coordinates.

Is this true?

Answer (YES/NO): YES